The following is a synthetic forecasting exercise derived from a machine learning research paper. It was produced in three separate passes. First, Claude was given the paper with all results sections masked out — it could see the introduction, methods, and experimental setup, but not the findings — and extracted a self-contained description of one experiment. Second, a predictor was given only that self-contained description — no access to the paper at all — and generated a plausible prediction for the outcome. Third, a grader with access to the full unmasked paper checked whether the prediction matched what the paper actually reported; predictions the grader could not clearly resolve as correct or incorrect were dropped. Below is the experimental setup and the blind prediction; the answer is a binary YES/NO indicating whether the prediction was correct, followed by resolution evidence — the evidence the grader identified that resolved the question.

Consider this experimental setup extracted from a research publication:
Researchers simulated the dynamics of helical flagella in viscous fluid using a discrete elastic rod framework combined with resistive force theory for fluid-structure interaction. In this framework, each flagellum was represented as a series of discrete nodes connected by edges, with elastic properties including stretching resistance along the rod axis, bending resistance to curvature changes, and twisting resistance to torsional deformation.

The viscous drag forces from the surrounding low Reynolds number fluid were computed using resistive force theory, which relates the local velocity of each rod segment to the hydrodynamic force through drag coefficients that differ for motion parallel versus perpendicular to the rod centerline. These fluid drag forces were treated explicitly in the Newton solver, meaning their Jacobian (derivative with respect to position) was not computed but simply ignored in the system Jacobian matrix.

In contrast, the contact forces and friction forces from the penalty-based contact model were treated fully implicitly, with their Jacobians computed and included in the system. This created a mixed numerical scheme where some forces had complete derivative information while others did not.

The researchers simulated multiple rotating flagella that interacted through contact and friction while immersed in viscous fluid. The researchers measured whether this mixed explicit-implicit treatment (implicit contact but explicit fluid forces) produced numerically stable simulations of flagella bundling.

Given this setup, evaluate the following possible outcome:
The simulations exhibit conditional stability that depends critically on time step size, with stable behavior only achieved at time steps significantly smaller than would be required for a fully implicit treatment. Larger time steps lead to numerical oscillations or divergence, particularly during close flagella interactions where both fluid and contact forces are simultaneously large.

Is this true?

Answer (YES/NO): NO